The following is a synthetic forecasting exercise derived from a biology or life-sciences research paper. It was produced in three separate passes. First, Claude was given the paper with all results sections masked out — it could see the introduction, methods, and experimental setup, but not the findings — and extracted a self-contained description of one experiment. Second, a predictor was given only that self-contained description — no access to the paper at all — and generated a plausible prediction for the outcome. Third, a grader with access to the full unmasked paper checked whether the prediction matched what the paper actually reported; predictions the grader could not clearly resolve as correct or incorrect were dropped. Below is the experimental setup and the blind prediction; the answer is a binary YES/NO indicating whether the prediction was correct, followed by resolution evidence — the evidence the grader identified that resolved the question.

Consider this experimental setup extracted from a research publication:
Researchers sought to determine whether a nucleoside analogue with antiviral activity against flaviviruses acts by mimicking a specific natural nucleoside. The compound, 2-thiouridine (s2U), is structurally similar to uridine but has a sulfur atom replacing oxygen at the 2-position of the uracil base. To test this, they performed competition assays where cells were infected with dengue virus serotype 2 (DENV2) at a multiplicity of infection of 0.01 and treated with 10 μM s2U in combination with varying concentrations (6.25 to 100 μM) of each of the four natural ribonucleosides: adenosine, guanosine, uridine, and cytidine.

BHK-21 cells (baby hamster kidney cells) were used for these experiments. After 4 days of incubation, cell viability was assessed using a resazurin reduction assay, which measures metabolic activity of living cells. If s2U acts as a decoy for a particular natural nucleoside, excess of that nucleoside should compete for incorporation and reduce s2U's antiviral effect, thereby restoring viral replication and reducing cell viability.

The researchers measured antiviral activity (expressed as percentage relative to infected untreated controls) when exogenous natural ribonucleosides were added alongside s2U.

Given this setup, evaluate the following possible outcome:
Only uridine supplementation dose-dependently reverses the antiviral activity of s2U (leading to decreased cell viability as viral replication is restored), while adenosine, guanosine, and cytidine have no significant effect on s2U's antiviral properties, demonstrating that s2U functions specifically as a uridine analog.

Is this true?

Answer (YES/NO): NO